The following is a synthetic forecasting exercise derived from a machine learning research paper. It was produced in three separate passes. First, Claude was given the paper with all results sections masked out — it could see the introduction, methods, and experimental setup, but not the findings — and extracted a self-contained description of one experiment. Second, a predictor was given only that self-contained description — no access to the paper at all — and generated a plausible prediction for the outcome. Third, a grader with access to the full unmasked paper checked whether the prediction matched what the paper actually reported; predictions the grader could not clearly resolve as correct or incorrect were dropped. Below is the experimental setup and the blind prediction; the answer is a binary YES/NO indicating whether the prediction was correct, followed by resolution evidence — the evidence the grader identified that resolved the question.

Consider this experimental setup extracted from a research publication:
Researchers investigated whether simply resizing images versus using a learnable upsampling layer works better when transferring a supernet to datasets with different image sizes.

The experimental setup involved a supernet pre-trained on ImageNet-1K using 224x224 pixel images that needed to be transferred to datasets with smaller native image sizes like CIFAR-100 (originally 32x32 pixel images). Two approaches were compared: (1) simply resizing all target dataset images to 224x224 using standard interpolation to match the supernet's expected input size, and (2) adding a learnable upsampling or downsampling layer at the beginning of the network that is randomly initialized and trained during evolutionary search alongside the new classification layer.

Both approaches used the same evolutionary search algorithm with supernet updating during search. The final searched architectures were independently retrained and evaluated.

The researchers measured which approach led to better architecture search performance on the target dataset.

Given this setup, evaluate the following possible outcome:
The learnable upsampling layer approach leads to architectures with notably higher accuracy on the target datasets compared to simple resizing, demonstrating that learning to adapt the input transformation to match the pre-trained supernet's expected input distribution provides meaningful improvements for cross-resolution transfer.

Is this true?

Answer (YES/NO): NO